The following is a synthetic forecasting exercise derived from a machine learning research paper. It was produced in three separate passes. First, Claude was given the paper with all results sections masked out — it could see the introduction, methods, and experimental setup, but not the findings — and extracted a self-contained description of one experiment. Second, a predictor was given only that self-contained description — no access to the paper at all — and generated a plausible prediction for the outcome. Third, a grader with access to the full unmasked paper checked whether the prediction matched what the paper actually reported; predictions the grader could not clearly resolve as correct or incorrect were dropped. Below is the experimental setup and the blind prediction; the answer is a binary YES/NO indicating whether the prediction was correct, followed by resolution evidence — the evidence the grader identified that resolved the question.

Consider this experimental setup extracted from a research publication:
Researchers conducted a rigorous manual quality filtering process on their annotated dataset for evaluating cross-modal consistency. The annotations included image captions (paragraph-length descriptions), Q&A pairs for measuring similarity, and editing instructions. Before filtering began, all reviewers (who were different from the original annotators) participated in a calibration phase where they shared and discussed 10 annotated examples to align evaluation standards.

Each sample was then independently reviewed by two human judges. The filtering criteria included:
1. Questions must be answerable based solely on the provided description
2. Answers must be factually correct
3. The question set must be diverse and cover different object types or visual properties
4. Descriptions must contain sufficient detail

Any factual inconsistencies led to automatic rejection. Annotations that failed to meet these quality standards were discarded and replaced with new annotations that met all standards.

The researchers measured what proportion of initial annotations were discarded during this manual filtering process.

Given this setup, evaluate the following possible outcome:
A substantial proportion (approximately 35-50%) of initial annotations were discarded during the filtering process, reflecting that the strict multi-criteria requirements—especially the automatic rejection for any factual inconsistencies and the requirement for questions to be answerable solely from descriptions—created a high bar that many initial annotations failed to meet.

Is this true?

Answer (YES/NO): YES